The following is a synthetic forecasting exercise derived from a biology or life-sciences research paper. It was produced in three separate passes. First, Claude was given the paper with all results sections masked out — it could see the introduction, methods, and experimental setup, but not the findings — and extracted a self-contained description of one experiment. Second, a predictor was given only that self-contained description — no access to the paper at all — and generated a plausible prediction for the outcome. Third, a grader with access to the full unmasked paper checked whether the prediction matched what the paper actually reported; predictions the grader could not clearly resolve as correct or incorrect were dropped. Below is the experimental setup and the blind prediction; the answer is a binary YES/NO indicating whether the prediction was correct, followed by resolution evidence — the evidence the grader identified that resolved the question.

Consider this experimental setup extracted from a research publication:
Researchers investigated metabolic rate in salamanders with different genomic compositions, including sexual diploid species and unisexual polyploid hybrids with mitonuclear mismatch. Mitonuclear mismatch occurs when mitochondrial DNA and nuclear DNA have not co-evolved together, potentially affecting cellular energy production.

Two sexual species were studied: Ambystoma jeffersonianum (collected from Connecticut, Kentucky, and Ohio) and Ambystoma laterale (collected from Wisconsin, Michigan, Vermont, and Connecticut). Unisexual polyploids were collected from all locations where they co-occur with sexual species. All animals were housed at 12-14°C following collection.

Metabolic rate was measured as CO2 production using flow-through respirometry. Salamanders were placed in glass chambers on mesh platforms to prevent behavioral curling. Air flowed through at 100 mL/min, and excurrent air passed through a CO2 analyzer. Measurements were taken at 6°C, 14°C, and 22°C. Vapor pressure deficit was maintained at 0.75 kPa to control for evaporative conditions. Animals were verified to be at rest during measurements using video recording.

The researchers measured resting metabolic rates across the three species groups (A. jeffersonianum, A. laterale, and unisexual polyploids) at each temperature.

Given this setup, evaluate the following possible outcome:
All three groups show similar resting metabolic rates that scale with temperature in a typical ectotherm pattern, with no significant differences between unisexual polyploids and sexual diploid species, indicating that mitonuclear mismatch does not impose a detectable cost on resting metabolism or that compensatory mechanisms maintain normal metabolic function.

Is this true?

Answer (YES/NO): NO